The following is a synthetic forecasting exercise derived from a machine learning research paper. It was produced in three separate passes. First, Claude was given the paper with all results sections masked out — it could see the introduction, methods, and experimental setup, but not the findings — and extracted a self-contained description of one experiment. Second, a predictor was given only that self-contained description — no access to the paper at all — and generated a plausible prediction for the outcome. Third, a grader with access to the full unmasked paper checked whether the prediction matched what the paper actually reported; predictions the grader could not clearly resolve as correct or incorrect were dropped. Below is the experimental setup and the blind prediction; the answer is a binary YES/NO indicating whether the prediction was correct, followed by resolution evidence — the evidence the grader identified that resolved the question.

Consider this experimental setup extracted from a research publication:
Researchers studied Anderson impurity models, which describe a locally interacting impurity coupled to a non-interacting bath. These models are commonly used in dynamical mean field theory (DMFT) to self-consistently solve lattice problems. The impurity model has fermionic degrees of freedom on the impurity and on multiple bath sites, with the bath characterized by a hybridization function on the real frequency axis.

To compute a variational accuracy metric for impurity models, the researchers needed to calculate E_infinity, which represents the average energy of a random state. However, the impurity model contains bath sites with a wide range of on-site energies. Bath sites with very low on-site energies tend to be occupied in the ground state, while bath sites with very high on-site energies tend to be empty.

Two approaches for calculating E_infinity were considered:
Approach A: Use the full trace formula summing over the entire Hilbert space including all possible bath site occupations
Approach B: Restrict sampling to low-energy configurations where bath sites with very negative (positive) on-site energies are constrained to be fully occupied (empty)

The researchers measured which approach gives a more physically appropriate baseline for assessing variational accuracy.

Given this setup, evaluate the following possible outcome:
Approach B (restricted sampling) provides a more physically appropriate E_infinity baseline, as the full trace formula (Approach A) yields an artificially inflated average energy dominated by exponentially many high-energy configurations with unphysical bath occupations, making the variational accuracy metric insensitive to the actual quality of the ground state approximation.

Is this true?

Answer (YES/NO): YES